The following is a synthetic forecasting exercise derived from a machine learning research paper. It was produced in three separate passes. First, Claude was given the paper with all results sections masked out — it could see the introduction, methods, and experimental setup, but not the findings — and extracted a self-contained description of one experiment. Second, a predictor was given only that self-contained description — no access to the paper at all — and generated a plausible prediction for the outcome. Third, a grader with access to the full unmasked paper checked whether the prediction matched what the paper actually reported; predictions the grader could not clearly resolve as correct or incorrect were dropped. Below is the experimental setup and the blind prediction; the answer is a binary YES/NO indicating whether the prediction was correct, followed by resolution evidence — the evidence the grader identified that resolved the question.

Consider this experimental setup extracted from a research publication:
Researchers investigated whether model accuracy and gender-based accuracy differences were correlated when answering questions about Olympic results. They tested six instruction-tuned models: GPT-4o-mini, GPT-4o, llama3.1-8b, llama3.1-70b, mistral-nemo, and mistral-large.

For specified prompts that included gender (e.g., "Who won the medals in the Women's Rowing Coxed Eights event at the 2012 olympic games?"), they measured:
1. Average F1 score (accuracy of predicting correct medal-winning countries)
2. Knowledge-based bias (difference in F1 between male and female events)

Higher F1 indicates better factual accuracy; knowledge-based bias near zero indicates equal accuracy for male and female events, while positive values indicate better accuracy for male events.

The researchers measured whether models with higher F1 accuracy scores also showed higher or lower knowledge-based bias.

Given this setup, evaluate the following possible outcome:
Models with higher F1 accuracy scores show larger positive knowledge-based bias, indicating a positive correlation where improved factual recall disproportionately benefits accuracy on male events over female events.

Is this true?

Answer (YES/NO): NO